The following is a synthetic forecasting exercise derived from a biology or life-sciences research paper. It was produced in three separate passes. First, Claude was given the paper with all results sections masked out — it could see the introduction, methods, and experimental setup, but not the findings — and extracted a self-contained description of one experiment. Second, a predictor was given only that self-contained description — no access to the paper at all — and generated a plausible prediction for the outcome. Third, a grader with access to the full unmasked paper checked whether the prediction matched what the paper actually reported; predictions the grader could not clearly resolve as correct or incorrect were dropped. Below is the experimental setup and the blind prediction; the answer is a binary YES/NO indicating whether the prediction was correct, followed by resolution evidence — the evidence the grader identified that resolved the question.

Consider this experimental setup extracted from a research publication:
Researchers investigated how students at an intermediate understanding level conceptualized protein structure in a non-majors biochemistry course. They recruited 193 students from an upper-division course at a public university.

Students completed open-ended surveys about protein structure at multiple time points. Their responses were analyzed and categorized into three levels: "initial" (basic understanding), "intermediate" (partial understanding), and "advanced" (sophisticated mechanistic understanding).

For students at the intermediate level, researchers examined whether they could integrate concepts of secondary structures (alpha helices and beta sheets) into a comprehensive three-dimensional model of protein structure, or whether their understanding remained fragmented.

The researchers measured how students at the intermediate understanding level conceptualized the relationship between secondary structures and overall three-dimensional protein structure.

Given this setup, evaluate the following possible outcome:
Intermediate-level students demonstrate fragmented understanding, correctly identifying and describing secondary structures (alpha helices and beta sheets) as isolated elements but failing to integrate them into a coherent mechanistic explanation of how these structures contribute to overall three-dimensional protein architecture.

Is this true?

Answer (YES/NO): YES